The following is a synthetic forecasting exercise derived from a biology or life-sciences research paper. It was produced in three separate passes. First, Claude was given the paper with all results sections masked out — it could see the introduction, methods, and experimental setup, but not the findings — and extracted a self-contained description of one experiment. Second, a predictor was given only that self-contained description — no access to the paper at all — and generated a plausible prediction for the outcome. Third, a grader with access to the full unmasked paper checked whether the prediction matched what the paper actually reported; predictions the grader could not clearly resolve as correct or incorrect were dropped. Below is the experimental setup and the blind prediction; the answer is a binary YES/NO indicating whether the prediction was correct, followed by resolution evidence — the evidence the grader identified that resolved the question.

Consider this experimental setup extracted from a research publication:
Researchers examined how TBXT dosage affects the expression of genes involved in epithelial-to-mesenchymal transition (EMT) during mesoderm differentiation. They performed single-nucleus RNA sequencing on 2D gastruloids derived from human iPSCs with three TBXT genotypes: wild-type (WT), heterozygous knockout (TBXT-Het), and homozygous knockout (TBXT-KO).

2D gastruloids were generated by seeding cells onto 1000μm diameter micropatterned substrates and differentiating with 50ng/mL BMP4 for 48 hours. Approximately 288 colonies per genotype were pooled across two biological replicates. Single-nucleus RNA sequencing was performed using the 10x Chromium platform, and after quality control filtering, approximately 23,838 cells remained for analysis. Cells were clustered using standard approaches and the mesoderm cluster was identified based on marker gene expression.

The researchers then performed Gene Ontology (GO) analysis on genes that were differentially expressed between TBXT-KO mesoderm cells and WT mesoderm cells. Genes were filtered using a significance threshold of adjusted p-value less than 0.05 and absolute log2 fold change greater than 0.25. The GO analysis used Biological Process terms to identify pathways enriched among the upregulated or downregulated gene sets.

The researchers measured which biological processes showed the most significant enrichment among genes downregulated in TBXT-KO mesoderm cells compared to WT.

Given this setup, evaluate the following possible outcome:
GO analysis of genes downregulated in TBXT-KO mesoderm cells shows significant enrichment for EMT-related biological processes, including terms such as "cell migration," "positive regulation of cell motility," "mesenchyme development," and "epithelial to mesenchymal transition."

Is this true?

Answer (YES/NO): NO